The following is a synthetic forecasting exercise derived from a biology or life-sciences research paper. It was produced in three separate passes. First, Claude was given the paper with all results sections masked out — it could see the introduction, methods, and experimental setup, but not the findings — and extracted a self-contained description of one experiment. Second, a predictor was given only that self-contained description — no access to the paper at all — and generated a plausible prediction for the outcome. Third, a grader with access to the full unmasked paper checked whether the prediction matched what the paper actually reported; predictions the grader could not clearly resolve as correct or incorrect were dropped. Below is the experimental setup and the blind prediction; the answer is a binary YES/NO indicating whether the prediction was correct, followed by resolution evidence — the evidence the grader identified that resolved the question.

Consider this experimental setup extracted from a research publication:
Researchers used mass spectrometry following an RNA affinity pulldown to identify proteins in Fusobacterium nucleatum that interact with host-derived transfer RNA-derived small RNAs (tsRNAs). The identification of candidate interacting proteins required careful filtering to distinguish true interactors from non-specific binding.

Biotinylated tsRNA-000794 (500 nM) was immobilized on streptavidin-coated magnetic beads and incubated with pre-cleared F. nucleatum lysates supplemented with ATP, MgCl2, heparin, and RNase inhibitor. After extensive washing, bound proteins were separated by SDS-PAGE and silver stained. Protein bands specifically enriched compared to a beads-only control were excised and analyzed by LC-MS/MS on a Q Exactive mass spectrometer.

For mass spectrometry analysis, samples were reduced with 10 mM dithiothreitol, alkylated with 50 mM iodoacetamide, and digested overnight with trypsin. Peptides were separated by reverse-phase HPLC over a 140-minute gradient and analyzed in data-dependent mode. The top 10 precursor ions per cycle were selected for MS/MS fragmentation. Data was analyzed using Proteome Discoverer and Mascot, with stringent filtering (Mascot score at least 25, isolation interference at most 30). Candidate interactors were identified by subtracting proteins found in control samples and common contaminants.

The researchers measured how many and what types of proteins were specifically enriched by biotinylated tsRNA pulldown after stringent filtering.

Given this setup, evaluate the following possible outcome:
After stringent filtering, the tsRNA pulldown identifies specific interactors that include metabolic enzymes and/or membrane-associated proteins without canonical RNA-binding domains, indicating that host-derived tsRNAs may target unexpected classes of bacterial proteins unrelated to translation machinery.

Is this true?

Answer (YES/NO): YES